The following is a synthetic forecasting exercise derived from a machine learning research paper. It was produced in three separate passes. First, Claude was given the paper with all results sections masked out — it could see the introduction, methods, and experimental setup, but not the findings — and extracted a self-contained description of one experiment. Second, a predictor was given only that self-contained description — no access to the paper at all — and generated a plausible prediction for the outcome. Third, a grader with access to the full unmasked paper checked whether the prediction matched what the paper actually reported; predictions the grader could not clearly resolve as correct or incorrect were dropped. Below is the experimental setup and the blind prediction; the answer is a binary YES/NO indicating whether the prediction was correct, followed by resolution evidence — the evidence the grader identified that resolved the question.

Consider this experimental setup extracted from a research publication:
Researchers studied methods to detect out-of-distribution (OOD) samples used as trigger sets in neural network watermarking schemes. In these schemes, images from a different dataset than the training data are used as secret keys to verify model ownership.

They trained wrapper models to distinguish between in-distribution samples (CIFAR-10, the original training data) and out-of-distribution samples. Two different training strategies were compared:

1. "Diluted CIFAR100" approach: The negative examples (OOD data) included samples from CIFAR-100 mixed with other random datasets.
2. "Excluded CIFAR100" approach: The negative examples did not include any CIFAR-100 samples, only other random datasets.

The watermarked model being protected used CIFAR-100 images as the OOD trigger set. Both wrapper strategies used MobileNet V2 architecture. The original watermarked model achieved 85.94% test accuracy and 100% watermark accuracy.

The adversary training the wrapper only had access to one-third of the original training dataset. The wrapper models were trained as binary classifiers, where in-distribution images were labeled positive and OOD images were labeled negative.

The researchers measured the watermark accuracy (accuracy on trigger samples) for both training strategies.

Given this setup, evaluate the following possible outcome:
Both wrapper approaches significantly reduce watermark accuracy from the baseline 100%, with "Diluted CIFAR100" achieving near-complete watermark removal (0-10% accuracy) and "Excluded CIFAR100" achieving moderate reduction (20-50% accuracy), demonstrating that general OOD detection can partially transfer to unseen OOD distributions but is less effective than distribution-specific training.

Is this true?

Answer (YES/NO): NO